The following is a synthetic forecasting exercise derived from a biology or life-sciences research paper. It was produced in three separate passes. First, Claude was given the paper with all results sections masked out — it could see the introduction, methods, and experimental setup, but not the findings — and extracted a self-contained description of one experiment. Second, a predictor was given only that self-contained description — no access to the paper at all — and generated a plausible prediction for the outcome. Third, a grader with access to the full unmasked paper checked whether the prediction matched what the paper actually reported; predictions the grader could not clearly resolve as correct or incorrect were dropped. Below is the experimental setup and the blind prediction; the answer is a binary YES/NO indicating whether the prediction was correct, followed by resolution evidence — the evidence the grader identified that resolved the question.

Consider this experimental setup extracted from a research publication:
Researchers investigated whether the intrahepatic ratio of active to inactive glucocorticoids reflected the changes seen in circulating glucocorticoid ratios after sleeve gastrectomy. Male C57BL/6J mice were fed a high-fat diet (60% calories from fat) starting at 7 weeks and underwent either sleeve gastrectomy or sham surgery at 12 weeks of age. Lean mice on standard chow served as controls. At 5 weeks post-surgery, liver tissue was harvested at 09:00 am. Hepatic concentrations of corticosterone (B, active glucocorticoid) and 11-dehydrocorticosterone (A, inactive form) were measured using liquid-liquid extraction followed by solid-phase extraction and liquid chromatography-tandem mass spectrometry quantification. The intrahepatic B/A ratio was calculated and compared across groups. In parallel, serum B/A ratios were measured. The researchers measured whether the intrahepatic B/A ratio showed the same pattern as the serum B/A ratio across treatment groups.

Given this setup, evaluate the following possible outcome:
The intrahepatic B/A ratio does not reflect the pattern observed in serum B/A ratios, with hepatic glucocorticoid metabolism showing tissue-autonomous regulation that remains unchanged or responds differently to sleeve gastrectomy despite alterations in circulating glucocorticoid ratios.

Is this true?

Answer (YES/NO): YES